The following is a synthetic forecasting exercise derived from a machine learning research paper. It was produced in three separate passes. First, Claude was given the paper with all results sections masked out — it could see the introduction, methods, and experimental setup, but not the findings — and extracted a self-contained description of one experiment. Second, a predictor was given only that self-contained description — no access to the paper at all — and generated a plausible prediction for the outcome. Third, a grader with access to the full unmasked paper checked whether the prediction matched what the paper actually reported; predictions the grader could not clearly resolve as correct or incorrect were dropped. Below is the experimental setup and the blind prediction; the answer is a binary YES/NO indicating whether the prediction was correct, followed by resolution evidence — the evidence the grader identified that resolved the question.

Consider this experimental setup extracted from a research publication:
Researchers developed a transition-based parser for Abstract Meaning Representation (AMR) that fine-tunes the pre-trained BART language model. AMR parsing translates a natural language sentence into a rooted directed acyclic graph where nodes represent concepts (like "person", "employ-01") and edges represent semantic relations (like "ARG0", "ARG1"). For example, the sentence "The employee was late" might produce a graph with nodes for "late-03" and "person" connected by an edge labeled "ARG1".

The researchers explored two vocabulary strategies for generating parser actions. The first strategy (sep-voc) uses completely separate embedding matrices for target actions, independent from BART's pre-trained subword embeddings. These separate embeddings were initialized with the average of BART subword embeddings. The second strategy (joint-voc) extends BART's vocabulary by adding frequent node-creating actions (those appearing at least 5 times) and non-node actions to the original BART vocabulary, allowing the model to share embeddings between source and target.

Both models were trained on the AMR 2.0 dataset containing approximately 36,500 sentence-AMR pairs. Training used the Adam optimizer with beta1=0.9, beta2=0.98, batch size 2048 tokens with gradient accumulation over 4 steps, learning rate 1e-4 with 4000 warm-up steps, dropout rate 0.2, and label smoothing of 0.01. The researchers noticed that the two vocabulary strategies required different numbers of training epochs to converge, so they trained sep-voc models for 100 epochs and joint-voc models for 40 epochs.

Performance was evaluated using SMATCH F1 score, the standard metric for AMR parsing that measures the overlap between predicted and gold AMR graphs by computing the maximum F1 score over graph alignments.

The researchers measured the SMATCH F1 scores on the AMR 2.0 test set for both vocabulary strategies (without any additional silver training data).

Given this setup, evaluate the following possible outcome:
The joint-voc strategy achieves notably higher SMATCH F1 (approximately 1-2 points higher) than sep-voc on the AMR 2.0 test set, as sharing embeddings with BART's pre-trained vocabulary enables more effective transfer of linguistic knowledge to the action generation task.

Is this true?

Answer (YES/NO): NO